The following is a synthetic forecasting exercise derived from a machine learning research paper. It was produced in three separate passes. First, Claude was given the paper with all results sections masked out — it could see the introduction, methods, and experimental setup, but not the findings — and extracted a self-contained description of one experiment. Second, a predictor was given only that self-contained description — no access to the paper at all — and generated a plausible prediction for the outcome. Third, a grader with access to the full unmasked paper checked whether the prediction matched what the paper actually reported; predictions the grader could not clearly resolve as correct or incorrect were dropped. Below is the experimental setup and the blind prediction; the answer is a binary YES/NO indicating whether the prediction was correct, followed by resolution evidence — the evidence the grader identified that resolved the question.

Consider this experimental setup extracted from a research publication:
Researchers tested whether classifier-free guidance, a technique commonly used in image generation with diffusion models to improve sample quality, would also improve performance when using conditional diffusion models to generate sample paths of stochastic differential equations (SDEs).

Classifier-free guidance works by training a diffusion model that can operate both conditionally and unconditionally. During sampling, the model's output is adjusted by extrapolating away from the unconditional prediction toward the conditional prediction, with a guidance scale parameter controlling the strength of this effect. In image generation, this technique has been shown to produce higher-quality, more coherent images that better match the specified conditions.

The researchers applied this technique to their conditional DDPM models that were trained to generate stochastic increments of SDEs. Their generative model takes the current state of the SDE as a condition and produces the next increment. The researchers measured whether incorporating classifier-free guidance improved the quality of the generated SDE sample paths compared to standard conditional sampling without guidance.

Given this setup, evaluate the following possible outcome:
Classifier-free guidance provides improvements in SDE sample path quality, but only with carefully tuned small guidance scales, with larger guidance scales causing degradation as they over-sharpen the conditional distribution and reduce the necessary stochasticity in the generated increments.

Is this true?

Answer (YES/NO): NO